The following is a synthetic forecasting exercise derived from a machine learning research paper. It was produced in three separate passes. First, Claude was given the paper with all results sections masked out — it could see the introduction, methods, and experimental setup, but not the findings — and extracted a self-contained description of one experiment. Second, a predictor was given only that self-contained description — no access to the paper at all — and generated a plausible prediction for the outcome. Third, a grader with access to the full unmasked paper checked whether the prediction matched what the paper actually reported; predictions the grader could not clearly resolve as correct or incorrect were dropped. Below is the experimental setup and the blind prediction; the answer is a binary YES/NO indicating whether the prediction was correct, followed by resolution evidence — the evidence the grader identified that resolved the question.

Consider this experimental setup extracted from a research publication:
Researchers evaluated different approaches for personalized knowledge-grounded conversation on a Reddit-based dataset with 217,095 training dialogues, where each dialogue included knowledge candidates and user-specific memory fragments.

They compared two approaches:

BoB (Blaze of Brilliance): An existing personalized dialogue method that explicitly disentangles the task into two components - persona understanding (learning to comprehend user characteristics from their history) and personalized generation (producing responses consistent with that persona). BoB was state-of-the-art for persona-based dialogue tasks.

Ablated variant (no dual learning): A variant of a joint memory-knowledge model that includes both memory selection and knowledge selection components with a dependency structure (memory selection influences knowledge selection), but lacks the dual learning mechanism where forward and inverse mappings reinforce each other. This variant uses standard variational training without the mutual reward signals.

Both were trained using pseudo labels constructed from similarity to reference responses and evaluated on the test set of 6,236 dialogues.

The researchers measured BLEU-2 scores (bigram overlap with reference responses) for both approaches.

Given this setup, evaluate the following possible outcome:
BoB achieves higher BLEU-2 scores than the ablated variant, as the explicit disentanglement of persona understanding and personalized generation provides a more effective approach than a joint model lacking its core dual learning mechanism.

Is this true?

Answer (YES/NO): NO